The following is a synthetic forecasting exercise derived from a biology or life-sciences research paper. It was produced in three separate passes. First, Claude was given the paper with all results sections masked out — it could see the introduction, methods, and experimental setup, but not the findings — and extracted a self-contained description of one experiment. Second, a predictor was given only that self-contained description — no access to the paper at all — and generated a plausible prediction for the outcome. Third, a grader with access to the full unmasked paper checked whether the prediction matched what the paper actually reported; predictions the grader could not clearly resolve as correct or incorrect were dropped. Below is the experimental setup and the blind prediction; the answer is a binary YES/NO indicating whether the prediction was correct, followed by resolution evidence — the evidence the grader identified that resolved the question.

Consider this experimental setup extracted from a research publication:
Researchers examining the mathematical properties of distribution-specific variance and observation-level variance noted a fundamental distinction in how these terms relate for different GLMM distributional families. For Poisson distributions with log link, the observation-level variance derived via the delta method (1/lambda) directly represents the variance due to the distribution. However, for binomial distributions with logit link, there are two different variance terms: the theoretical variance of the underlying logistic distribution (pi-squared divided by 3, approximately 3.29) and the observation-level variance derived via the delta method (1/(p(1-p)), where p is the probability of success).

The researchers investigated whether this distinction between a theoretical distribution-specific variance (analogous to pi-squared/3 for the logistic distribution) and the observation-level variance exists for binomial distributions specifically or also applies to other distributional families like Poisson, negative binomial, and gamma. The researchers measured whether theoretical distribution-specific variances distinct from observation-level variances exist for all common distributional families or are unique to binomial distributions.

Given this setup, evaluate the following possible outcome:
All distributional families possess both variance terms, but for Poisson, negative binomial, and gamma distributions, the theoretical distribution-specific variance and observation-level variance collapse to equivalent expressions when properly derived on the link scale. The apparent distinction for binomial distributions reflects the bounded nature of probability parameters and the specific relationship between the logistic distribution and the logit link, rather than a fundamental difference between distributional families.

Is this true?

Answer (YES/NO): NO